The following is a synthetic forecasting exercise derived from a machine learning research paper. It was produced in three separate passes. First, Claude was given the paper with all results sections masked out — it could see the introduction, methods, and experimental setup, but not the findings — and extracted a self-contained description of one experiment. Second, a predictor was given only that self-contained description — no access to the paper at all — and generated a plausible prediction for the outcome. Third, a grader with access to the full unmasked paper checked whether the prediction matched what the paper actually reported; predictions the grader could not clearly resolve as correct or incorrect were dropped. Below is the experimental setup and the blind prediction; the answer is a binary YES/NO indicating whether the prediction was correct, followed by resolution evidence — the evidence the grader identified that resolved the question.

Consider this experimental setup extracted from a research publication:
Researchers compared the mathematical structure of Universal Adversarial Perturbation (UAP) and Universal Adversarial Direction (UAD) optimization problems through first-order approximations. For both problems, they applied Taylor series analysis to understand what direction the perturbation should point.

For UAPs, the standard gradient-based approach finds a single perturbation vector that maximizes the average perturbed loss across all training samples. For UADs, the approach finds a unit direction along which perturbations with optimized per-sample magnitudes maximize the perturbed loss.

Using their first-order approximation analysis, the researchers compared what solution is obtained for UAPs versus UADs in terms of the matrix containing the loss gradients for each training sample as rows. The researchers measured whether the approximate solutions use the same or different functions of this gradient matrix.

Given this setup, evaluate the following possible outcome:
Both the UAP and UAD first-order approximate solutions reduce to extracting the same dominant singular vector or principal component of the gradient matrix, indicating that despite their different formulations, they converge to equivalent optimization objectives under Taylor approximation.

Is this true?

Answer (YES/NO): NO